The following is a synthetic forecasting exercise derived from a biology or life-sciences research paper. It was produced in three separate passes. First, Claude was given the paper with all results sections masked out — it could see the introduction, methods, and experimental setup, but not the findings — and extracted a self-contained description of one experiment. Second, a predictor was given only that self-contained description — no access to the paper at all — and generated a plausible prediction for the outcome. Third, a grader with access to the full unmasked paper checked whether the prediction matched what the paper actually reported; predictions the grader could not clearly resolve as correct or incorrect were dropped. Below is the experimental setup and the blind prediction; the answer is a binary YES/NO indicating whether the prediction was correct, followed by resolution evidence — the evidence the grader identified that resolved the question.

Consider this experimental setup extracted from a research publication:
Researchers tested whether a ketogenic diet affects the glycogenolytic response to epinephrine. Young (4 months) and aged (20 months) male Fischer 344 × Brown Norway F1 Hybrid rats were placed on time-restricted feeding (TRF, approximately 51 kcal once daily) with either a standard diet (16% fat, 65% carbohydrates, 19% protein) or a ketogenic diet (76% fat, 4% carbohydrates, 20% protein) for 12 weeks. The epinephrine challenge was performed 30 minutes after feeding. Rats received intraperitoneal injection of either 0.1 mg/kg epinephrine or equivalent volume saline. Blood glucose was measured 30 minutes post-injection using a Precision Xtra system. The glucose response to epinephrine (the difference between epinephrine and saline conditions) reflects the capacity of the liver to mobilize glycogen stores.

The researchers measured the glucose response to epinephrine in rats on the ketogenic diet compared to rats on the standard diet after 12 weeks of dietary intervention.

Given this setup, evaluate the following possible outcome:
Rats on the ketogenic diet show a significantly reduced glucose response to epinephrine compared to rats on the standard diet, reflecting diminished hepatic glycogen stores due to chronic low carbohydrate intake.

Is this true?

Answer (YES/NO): NO